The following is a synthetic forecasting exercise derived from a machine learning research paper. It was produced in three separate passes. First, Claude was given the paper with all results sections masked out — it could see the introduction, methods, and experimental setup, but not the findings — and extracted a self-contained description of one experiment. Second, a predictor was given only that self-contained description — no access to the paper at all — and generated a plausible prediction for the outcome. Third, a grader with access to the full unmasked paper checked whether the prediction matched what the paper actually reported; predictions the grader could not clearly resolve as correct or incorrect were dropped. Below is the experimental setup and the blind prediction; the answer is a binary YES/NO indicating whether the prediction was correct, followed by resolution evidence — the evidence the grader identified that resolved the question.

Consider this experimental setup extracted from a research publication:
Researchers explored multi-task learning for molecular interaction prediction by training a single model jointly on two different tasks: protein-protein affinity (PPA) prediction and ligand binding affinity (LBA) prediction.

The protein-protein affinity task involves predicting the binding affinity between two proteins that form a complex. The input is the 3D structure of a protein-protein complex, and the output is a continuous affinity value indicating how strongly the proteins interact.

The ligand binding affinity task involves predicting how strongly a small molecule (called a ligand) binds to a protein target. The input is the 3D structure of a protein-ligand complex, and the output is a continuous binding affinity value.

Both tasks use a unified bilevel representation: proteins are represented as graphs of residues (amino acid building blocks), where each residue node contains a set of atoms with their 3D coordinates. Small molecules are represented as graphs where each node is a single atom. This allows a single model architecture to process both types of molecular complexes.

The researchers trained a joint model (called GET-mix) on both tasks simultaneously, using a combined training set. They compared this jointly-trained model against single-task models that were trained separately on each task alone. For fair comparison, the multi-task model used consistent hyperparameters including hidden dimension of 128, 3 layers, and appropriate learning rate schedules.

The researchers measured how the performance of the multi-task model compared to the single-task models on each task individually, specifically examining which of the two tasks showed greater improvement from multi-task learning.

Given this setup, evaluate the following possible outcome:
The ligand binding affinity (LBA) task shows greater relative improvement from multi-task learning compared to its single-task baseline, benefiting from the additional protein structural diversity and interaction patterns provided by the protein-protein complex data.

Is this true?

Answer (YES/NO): NO